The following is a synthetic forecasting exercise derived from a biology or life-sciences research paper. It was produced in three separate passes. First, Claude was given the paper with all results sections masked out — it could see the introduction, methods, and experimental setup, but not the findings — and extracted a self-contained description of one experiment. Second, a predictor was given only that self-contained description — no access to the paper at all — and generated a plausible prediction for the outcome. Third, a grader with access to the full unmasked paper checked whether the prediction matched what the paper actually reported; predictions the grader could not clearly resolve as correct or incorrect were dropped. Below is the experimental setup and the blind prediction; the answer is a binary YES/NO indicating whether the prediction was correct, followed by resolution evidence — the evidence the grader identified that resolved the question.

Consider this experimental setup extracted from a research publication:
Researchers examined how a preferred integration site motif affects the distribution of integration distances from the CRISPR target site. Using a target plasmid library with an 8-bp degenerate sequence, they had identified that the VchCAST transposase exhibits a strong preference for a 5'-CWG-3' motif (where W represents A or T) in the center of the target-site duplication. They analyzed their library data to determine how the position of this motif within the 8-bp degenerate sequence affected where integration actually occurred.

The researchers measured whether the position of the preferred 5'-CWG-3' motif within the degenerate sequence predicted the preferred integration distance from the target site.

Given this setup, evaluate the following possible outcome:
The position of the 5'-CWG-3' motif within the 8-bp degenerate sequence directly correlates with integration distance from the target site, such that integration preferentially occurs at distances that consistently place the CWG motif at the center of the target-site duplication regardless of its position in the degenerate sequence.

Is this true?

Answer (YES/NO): YES